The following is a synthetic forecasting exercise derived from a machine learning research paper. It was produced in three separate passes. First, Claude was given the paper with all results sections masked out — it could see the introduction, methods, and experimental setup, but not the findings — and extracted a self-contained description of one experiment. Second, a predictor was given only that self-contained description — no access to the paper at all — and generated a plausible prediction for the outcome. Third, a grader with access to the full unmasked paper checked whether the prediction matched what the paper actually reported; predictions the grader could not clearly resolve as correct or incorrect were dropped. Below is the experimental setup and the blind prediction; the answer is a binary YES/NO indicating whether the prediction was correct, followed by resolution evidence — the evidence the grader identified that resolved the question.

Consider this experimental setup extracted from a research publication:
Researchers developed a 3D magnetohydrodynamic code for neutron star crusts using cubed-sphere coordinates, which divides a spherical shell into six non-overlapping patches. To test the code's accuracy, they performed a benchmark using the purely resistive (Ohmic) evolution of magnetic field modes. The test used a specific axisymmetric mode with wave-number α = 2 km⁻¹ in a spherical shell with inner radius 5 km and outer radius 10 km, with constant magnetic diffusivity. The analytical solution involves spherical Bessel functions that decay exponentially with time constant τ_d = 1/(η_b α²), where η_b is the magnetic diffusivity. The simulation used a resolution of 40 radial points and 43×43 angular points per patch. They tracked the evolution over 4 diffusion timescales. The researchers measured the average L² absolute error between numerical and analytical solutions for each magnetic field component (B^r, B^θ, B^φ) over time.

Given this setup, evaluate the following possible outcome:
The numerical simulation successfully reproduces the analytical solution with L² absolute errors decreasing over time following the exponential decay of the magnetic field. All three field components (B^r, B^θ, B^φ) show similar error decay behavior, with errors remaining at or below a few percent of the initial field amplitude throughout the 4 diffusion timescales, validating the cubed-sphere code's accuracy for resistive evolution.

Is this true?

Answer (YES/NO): NO